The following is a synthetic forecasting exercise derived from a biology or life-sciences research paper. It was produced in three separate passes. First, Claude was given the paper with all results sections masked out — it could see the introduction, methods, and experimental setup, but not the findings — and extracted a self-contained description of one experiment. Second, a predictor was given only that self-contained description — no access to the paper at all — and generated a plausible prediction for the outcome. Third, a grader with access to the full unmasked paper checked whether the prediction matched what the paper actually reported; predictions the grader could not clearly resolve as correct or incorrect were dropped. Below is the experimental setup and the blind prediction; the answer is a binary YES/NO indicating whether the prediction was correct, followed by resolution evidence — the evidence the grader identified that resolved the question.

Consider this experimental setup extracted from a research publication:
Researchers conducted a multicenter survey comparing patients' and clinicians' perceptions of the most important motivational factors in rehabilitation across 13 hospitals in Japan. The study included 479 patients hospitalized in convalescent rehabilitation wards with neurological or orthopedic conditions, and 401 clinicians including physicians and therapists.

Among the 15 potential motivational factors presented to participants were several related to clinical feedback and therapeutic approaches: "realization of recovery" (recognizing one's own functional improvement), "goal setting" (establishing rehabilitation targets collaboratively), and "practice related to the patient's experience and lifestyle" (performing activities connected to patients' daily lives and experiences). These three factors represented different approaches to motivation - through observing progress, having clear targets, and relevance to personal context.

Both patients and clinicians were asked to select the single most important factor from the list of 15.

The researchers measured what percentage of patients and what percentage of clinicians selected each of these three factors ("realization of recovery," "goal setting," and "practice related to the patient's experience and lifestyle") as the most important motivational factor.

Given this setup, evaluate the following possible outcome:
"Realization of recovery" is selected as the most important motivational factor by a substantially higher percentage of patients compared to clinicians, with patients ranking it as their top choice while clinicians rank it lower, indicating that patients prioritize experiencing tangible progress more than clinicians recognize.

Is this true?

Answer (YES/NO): NO